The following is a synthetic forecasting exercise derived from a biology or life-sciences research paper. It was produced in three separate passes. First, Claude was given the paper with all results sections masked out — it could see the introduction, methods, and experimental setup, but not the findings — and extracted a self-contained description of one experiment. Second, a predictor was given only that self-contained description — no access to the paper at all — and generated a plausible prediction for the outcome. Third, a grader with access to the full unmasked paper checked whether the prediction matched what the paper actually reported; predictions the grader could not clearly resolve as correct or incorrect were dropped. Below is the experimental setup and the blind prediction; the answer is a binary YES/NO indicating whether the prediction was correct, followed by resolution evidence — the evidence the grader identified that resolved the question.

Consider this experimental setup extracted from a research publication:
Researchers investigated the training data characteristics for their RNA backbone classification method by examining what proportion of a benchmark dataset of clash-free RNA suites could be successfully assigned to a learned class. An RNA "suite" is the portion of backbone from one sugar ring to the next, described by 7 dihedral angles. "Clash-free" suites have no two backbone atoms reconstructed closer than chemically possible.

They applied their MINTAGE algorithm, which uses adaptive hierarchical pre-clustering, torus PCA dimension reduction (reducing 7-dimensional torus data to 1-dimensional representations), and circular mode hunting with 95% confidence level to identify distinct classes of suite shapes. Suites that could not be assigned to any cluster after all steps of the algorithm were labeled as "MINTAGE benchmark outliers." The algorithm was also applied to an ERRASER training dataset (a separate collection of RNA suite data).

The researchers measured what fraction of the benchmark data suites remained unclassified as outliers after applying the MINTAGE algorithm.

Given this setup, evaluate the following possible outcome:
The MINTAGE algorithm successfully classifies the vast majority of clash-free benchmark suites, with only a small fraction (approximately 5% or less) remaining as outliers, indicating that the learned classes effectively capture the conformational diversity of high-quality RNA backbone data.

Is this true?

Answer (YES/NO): NO